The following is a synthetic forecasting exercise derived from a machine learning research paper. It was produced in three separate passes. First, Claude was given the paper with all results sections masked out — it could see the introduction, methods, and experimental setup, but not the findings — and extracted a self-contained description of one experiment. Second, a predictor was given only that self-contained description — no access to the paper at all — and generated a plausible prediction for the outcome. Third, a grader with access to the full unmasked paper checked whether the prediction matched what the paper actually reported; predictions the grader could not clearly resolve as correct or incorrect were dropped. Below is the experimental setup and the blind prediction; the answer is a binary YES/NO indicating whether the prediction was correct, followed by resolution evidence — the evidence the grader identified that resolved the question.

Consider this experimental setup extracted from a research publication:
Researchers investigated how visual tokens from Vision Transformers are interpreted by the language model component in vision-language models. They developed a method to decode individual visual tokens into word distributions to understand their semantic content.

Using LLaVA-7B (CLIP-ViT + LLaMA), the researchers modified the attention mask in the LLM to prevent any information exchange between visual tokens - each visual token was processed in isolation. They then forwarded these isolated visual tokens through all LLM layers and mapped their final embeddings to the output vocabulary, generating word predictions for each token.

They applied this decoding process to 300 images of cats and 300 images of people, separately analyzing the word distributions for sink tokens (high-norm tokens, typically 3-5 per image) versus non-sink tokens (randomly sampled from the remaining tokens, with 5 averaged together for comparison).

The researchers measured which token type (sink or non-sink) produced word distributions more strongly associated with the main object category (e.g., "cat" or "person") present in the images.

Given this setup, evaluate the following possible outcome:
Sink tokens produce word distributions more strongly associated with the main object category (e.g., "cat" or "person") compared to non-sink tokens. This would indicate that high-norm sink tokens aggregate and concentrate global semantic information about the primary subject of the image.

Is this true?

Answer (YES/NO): YES